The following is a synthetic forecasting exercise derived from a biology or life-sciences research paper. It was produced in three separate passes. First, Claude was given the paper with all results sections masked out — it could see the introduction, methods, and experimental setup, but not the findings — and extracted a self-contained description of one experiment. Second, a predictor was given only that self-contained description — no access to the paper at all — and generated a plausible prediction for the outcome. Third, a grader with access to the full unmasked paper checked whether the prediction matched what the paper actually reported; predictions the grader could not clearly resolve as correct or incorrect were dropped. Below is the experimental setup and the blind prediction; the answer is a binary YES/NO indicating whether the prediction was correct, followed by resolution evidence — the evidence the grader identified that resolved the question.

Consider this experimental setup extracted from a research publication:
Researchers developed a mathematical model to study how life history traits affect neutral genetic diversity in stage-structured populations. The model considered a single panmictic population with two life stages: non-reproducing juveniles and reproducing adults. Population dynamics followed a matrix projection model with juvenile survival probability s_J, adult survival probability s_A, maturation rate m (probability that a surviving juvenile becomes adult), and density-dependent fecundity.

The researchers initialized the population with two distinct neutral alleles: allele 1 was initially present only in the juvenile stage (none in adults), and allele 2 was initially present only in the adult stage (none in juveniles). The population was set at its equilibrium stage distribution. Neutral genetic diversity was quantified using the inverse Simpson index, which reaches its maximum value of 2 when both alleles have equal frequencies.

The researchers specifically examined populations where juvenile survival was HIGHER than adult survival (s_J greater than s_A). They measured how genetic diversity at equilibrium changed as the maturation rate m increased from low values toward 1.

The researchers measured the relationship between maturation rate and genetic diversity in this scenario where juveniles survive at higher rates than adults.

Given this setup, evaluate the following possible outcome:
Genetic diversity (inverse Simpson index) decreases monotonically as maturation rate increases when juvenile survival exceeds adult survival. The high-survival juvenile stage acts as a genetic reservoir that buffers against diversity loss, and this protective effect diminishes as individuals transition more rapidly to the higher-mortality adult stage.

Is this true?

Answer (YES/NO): NO